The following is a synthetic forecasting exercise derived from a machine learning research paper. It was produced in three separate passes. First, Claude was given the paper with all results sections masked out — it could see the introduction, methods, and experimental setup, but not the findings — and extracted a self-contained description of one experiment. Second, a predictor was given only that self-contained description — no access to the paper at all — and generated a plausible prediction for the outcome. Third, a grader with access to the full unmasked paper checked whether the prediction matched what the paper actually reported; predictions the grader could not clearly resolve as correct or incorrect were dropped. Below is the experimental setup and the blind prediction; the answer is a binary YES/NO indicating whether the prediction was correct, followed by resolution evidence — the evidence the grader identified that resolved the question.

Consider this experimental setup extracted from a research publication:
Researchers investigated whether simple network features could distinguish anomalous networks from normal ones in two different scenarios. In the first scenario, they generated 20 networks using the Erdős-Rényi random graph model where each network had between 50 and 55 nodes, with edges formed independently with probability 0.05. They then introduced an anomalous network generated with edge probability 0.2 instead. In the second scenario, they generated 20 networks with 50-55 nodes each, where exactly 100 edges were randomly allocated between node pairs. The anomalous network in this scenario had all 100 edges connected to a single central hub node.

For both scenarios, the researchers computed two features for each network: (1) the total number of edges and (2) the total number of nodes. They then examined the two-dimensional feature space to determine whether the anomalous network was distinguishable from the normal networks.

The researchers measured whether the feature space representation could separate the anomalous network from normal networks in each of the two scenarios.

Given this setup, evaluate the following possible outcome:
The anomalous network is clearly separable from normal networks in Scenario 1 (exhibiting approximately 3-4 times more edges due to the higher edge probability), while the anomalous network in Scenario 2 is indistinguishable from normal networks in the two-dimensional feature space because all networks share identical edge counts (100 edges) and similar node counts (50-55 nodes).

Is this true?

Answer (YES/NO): YES